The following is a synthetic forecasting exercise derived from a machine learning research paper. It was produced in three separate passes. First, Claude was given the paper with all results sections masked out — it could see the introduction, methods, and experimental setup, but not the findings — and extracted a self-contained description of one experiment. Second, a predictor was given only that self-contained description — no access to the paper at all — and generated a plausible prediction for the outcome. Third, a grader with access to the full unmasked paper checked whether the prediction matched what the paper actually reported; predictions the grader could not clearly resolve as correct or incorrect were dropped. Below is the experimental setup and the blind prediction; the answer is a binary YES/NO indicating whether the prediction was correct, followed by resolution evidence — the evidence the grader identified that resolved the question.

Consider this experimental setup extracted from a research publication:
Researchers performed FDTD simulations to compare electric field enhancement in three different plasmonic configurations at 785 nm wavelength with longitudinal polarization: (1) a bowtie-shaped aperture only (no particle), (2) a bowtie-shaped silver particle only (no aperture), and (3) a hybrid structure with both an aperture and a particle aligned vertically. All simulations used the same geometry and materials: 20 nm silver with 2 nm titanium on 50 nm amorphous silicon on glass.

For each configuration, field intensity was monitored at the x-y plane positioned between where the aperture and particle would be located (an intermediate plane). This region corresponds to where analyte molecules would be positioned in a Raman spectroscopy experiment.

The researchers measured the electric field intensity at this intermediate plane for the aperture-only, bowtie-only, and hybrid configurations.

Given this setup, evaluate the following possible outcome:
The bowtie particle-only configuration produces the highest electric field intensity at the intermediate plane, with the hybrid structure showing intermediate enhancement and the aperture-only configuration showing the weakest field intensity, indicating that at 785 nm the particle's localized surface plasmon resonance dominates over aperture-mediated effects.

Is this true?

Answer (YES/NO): NO